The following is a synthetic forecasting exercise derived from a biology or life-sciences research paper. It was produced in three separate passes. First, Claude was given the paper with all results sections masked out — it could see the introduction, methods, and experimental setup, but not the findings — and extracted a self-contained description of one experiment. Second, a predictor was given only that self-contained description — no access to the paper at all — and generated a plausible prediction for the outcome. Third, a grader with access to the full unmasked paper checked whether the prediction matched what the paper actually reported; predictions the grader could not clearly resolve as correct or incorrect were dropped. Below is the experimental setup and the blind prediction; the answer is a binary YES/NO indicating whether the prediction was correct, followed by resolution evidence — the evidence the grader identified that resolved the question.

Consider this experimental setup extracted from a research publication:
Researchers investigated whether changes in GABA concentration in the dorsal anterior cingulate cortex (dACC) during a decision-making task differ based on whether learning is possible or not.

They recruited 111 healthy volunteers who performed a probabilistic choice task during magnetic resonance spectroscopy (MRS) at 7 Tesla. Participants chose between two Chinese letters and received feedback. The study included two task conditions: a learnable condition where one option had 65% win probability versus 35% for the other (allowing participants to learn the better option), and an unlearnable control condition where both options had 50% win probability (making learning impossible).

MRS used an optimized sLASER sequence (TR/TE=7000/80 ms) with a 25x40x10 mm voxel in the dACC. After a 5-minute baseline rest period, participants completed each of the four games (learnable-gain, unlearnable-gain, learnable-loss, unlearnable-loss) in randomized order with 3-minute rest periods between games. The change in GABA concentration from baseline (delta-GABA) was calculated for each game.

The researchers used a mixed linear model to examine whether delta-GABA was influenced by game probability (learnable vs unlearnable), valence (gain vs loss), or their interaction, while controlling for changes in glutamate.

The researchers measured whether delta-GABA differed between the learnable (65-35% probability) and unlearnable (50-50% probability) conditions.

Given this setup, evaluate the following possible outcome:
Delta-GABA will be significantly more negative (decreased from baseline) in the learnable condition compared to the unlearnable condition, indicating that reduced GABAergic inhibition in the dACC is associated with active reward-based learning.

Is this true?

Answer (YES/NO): NO